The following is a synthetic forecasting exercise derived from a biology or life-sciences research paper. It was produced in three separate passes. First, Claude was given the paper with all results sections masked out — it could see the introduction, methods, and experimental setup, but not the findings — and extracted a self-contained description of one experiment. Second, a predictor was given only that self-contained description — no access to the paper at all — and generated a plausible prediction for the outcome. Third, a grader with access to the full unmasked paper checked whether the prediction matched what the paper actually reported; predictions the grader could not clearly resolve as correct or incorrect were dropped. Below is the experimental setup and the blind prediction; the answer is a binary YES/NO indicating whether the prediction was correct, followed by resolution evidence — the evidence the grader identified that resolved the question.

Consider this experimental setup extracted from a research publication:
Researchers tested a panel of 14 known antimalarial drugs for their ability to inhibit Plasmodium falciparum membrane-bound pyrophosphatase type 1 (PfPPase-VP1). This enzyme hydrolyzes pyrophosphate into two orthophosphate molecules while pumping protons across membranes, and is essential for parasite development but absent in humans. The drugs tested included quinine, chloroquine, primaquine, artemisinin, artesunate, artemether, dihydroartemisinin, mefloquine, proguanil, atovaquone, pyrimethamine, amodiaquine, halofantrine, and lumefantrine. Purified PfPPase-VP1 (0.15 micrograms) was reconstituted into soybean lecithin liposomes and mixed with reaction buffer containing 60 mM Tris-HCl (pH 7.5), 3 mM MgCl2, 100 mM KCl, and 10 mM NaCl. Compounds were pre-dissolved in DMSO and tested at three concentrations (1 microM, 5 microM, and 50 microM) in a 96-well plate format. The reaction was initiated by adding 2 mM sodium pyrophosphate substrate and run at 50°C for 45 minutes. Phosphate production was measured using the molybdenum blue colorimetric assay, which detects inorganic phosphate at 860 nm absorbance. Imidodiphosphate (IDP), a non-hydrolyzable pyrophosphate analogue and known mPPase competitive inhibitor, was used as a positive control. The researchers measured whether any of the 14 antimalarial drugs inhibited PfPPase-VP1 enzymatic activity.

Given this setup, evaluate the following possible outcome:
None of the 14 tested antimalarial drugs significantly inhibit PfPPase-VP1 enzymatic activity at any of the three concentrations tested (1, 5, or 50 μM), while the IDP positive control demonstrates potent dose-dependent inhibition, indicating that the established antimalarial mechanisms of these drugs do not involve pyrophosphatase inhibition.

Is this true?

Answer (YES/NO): NO